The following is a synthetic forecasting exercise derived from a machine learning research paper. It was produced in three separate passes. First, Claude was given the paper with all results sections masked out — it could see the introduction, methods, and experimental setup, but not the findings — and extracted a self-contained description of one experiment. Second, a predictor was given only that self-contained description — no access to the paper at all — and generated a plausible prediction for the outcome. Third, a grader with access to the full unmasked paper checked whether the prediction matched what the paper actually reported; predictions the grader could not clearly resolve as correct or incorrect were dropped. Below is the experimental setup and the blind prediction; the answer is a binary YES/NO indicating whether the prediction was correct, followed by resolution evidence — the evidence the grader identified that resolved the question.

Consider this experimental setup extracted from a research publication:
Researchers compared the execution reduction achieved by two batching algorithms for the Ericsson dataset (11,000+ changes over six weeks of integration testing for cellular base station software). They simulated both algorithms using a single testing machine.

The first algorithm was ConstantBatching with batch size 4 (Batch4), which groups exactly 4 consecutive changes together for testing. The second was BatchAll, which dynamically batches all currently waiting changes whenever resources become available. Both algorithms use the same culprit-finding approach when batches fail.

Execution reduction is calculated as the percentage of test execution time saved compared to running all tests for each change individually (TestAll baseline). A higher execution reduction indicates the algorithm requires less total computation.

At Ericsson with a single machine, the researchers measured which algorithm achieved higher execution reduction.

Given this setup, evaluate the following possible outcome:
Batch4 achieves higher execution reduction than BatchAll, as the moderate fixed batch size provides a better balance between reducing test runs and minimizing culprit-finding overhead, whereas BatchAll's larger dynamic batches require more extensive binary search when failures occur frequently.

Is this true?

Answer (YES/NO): NO